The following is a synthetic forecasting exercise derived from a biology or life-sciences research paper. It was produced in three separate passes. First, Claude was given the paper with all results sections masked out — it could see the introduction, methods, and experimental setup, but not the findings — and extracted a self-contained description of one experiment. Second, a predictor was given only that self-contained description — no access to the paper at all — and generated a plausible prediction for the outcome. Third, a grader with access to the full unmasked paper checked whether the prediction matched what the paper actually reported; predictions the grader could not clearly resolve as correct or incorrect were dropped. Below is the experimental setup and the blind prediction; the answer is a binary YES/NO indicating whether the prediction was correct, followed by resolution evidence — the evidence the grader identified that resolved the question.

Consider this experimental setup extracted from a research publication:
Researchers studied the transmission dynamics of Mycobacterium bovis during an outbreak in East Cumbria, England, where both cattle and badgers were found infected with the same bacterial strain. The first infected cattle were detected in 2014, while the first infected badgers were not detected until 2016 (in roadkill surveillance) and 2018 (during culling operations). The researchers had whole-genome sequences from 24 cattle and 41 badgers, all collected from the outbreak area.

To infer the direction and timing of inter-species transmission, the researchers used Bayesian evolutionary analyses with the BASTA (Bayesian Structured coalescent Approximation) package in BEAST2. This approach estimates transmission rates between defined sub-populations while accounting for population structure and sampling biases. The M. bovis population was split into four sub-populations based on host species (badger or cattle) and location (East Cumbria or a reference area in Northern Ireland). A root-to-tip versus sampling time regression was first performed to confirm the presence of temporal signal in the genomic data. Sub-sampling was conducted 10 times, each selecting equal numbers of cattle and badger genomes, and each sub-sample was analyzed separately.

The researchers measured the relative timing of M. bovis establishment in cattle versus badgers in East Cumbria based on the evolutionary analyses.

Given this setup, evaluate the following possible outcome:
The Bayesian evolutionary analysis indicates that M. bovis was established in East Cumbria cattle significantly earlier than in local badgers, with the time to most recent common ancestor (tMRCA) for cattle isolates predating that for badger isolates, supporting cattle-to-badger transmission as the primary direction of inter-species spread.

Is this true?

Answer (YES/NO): NO